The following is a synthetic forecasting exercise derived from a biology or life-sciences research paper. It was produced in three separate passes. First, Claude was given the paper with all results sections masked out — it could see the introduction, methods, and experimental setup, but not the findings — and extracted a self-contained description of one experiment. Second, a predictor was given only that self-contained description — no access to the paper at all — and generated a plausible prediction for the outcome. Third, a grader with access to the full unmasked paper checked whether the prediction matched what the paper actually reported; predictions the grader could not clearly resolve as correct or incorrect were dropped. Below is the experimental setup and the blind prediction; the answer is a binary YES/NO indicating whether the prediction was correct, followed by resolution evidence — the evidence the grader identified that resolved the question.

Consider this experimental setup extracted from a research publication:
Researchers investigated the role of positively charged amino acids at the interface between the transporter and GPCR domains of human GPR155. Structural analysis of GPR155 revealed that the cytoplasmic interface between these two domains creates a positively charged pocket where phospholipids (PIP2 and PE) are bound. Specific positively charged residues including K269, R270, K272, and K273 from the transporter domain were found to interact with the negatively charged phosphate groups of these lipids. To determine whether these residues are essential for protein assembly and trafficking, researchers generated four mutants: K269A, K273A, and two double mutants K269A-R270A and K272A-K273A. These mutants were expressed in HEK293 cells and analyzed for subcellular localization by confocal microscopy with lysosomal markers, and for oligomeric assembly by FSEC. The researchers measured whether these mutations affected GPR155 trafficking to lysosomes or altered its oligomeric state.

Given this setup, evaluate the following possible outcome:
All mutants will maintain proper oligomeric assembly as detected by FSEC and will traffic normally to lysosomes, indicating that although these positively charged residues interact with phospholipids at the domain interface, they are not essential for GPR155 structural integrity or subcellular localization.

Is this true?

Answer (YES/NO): YES